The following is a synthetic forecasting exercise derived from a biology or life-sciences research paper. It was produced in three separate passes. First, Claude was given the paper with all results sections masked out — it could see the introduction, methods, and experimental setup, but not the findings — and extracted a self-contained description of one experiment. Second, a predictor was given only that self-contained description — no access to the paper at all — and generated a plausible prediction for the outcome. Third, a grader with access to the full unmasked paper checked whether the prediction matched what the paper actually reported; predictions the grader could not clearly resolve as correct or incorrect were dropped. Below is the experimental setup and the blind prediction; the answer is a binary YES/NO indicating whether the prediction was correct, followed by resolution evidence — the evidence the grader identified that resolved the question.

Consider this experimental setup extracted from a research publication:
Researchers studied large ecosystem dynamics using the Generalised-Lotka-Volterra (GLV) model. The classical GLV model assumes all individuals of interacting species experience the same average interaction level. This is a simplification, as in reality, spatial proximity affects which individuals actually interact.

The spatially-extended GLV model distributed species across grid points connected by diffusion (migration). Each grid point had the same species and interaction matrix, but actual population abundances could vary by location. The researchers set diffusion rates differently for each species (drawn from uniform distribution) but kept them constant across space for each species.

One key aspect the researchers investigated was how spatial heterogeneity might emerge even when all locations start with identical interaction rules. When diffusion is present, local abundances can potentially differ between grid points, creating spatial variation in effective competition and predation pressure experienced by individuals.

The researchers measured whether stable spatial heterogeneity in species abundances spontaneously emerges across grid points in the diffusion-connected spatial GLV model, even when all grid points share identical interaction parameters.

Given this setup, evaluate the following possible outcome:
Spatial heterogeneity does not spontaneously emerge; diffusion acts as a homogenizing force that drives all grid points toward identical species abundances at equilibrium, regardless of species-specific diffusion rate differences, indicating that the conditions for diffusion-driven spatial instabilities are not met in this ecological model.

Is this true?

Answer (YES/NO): NO